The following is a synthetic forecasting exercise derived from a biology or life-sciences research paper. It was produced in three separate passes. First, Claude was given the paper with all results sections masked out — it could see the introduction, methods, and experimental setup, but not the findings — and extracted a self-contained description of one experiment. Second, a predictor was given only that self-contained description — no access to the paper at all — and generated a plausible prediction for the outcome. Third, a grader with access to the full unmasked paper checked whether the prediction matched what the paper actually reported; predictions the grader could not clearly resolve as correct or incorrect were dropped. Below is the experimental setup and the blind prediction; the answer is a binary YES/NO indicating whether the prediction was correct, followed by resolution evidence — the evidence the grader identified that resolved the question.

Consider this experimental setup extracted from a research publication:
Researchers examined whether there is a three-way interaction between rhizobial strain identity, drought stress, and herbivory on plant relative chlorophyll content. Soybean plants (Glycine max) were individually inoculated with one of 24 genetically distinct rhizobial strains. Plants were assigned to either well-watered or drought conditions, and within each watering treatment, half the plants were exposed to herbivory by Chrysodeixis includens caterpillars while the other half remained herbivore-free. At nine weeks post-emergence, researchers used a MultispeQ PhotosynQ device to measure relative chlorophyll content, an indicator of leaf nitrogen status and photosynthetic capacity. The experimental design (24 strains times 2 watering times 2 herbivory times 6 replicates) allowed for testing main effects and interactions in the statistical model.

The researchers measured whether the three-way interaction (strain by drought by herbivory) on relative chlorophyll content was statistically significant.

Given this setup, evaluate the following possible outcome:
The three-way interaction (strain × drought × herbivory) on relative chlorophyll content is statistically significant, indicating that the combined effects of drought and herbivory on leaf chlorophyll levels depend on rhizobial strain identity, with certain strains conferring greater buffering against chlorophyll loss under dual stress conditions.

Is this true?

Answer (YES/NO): NO